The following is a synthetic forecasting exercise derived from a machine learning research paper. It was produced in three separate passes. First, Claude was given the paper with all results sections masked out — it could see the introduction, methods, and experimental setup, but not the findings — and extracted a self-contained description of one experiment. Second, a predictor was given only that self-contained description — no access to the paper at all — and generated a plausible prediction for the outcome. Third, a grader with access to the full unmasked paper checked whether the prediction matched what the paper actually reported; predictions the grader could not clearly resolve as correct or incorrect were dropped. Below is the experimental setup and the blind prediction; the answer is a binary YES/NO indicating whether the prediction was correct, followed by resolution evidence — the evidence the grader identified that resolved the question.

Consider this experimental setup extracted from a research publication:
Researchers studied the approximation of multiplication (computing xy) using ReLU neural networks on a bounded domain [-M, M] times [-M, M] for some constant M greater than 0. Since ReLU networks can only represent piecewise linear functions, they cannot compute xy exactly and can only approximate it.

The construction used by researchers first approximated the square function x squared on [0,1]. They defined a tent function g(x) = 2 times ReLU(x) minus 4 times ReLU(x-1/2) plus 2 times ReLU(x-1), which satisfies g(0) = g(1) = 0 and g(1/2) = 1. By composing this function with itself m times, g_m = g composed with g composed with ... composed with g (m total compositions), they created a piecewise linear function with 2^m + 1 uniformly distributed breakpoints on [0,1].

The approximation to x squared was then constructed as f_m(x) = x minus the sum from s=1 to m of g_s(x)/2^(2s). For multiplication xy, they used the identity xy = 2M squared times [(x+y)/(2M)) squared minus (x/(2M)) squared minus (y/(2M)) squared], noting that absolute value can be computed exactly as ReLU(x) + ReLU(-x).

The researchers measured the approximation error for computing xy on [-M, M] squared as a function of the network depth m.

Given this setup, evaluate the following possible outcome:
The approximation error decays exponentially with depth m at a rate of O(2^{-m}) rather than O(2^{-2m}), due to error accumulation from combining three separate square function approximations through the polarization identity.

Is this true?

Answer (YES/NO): NO